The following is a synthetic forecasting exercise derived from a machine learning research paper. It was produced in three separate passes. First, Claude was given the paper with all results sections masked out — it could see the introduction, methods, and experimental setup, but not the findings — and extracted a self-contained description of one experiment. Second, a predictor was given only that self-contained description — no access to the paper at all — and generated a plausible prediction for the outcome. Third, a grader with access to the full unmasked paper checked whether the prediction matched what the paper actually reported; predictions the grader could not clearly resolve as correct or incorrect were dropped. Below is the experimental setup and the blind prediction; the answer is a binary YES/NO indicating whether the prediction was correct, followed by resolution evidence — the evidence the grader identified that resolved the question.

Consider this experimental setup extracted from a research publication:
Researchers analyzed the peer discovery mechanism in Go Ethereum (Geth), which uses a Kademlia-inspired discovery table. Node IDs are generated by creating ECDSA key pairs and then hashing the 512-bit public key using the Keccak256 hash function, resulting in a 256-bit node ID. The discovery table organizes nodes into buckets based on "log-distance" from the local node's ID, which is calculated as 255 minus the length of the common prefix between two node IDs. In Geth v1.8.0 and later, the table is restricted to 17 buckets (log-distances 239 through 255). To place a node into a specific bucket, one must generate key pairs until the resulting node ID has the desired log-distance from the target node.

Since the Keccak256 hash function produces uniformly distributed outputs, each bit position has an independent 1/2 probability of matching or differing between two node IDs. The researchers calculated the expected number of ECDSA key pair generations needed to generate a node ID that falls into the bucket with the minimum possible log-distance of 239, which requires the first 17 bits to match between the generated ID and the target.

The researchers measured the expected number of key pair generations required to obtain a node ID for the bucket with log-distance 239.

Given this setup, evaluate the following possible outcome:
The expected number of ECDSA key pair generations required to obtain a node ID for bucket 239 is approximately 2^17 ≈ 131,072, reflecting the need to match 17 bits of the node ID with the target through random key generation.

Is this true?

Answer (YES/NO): YES